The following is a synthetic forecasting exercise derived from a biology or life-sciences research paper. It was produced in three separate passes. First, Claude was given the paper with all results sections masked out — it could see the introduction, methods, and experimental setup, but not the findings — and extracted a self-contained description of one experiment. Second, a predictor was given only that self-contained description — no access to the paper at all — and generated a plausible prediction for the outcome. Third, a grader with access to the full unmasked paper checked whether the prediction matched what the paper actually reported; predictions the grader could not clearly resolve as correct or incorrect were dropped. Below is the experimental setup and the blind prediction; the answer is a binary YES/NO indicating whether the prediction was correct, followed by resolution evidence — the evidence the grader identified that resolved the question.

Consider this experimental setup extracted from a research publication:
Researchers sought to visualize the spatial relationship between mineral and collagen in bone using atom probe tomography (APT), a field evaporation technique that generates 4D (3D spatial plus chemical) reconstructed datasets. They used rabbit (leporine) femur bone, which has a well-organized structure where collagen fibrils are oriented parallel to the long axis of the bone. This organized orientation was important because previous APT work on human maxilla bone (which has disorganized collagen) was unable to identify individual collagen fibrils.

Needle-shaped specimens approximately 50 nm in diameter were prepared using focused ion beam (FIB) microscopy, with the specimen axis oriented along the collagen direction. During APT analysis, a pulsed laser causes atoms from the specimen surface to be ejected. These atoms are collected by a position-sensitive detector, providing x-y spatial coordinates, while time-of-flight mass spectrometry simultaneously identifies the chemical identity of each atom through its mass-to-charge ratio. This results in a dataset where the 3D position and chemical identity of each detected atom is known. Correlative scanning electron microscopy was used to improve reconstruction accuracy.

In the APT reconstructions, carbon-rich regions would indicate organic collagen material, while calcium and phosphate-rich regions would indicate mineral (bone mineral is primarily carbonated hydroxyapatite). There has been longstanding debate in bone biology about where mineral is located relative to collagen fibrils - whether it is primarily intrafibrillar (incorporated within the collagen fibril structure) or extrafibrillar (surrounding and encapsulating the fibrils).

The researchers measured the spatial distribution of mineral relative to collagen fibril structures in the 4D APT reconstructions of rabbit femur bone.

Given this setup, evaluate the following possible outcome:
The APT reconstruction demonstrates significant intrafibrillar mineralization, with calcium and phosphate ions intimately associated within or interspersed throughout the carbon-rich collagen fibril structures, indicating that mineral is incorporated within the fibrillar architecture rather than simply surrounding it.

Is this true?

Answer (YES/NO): NO